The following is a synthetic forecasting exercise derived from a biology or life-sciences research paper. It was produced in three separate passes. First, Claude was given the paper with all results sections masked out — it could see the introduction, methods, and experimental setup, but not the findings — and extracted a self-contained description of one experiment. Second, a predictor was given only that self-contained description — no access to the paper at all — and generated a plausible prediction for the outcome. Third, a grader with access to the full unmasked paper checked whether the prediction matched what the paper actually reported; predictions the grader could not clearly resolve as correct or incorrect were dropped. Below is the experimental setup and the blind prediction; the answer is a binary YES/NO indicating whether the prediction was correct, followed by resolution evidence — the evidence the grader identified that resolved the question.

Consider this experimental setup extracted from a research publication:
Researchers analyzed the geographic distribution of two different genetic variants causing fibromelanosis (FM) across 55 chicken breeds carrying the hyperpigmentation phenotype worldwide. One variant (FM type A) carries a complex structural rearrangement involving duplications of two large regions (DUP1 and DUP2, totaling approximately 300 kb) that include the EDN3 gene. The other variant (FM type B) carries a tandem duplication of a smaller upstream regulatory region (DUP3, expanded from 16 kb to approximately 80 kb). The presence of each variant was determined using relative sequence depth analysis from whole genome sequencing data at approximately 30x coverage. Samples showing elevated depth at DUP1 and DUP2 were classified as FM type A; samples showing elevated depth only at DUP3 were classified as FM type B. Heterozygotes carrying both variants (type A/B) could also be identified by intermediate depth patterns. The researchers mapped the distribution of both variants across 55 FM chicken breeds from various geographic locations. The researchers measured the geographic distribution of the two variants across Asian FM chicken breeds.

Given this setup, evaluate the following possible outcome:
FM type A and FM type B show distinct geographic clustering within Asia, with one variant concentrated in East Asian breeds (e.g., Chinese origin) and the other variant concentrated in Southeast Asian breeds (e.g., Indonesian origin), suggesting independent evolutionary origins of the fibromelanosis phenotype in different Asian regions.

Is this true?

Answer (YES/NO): NO